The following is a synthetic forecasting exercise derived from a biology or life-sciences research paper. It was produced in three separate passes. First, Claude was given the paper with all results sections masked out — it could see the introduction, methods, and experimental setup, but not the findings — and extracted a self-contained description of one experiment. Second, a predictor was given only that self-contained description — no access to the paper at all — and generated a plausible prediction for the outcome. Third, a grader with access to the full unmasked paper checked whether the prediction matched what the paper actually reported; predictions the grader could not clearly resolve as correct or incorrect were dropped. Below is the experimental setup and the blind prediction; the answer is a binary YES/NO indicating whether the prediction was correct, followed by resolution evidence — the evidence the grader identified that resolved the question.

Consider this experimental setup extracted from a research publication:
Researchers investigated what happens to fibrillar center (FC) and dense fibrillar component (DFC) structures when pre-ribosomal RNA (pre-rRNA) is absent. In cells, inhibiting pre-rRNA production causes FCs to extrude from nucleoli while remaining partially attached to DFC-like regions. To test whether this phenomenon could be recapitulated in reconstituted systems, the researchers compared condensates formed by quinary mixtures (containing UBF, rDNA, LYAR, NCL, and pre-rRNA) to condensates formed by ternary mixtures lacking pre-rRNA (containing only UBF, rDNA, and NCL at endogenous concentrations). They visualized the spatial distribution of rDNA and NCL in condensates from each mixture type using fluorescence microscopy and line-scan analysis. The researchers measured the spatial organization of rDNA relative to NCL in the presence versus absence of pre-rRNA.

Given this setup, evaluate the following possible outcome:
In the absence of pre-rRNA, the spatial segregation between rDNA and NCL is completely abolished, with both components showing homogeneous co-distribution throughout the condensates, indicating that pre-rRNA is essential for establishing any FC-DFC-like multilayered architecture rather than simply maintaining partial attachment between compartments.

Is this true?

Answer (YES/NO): NO